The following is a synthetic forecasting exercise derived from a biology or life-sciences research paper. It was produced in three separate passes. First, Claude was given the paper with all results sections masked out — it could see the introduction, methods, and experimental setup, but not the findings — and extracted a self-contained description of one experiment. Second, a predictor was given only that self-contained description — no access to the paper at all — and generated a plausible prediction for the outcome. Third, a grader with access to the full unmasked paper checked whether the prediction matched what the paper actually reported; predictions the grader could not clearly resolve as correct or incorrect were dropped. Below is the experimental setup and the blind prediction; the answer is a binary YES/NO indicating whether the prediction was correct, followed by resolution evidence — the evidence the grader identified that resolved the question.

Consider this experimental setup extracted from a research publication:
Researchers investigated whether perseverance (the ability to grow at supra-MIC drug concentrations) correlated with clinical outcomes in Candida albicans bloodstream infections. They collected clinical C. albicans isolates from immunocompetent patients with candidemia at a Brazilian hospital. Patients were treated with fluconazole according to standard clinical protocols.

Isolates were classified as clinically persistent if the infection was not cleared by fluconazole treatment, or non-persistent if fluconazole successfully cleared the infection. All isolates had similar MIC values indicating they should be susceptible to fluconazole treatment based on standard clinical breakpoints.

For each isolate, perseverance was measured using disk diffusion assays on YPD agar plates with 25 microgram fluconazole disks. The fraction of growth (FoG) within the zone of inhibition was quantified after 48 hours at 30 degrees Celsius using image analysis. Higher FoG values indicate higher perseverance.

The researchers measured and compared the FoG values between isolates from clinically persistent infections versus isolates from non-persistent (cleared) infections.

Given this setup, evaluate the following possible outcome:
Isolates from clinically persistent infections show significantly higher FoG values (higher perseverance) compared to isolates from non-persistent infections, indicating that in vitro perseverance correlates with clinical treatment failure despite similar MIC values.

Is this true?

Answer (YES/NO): YES